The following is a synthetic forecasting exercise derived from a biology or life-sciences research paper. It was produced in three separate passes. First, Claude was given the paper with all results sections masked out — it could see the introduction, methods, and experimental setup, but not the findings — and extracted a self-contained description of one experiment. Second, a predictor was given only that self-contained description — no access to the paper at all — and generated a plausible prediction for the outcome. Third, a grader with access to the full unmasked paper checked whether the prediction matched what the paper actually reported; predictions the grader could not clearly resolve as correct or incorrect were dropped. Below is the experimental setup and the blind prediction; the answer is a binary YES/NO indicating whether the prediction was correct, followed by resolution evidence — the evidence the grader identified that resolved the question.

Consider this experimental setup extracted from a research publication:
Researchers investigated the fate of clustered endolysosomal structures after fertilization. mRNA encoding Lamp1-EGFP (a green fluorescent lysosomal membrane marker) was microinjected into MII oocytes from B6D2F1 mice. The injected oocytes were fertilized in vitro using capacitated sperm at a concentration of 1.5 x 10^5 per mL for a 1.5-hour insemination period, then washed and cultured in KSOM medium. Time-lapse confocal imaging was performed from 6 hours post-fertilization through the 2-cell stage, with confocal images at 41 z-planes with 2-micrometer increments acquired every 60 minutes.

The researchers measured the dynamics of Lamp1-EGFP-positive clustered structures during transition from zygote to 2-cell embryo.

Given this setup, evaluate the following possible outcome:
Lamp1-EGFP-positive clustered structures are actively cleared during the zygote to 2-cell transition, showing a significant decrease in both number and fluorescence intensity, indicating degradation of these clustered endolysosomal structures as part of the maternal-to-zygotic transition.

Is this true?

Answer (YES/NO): NO